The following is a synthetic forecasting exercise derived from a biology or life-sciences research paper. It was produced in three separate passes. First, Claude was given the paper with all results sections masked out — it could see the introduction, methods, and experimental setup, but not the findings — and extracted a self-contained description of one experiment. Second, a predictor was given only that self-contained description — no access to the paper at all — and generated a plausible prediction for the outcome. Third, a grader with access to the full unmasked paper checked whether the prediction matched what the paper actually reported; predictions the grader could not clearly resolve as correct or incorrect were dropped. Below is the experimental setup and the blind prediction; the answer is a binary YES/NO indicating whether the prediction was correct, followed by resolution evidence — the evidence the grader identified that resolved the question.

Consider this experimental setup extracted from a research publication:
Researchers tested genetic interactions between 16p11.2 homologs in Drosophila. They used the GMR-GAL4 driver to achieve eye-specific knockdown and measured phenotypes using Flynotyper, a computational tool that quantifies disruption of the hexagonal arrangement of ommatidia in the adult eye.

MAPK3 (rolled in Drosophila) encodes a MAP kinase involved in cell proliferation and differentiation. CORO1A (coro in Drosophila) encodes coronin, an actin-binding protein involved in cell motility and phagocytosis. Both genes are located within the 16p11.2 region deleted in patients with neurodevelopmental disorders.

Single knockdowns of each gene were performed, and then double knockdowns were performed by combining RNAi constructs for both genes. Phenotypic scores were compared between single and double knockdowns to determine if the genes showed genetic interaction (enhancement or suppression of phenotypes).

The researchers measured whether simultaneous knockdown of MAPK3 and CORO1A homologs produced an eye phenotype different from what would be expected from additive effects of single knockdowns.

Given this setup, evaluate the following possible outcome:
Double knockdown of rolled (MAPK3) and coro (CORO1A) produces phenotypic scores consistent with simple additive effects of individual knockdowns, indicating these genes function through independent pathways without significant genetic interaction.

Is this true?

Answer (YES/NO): NO